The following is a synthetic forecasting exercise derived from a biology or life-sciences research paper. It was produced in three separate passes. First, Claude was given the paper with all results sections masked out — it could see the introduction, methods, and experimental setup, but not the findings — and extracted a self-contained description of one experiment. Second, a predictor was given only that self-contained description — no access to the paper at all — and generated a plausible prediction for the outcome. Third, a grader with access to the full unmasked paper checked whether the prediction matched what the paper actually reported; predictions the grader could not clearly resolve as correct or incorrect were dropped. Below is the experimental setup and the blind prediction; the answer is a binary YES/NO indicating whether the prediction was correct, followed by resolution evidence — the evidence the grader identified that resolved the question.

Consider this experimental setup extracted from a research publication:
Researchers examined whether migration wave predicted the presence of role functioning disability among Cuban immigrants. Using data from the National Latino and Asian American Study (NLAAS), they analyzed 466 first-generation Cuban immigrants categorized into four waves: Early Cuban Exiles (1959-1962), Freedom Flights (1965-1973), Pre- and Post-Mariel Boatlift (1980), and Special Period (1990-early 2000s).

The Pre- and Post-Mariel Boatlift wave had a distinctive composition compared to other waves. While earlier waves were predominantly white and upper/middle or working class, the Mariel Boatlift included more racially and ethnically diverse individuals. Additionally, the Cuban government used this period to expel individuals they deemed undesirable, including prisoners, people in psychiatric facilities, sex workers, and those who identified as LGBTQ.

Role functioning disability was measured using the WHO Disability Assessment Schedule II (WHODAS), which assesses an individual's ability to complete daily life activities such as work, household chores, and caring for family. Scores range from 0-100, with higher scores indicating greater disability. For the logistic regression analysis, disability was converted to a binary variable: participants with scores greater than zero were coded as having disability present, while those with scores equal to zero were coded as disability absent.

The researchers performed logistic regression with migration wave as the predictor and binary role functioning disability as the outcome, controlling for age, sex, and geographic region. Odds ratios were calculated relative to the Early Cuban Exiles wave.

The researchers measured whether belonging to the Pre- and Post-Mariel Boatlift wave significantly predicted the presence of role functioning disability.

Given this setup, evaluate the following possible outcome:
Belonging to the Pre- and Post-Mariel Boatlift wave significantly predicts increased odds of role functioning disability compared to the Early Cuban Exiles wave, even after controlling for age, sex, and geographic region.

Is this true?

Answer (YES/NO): YES